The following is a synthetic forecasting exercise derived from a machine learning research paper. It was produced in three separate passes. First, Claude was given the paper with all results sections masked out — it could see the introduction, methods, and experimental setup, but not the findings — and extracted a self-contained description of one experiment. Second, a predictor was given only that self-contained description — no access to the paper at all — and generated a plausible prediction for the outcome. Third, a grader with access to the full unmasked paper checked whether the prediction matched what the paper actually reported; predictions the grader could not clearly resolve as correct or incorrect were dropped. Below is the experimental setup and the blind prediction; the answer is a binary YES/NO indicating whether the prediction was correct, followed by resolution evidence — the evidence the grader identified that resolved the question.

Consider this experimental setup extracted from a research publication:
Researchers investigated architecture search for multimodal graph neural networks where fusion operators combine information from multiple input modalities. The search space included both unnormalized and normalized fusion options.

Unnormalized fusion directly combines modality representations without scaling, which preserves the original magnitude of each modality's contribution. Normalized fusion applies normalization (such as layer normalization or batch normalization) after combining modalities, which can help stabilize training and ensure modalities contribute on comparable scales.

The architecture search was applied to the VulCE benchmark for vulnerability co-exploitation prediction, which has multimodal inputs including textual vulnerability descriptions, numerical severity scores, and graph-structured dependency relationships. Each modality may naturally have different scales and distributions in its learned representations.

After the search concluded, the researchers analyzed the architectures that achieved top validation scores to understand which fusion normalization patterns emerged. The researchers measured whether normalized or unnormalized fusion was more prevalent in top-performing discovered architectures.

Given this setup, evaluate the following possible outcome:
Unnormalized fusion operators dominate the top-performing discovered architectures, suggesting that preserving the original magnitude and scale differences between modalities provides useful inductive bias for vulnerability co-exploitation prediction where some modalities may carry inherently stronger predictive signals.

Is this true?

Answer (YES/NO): NO